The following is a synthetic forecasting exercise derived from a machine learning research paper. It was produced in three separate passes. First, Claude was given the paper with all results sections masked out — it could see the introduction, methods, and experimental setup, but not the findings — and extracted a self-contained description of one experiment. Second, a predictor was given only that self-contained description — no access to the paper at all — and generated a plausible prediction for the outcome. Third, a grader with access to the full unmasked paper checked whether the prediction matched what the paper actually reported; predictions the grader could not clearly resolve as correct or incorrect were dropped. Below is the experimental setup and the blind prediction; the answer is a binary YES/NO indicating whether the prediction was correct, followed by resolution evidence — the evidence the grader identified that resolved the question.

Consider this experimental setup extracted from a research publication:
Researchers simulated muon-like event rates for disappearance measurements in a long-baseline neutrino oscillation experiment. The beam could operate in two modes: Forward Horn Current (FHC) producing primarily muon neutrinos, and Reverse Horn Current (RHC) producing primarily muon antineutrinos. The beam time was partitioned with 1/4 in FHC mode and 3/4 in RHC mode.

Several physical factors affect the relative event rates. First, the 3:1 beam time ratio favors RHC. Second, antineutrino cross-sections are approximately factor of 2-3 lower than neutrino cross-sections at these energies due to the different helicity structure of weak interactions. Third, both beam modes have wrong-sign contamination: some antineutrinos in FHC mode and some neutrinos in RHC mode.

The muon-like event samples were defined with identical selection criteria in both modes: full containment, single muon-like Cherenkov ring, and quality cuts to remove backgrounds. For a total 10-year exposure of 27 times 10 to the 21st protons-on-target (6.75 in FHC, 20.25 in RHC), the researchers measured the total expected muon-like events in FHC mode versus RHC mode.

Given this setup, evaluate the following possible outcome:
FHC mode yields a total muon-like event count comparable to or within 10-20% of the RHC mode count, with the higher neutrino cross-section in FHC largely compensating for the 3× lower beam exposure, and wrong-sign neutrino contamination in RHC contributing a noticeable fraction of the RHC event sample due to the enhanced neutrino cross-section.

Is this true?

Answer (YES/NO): NO